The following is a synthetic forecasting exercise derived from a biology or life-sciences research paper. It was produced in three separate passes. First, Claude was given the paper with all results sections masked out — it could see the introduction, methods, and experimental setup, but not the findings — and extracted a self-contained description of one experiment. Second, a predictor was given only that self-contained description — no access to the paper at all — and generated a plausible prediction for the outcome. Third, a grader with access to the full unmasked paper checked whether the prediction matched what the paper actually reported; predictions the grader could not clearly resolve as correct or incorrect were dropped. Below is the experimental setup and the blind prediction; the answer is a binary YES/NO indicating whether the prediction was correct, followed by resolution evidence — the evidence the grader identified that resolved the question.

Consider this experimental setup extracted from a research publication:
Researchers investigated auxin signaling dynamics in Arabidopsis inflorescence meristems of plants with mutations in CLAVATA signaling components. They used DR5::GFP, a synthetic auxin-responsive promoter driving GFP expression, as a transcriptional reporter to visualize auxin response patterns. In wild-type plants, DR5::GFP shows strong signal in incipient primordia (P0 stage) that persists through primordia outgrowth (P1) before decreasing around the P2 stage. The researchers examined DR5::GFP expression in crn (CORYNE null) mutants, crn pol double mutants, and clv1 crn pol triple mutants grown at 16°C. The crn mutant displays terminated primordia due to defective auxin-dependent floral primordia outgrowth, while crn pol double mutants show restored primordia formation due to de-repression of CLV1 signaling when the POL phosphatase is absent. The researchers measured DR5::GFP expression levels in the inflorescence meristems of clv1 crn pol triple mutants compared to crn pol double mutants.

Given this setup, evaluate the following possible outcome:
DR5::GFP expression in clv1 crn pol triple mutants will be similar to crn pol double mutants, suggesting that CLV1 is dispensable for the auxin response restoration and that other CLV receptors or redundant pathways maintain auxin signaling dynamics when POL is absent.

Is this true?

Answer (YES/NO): NO